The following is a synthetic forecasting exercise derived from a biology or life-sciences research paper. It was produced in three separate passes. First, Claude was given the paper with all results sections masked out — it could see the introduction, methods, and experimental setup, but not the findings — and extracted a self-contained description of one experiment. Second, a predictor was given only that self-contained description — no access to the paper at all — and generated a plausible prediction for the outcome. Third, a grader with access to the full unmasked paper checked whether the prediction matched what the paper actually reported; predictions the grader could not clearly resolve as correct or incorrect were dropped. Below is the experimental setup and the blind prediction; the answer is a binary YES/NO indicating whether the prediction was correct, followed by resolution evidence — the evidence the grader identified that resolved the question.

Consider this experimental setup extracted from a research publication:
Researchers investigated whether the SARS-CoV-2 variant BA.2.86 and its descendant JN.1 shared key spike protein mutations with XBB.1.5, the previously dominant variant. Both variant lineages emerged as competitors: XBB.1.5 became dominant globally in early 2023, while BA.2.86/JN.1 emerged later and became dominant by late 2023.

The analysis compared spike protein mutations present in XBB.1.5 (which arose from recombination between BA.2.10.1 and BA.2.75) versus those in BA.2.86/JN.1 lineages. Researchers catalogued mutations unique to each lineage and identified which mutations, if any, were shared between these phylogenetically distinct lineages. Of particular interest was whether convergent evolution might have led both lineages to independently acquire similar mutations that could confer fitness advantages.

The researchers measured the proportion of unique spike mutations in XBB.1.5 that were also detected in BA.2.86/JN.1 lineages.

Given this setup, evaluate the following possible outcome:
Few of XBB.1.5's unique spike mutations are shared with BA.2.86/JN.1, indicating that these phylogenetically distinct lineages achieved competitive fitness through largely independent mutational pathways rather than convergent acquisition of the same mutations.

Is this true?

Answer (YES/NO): YES